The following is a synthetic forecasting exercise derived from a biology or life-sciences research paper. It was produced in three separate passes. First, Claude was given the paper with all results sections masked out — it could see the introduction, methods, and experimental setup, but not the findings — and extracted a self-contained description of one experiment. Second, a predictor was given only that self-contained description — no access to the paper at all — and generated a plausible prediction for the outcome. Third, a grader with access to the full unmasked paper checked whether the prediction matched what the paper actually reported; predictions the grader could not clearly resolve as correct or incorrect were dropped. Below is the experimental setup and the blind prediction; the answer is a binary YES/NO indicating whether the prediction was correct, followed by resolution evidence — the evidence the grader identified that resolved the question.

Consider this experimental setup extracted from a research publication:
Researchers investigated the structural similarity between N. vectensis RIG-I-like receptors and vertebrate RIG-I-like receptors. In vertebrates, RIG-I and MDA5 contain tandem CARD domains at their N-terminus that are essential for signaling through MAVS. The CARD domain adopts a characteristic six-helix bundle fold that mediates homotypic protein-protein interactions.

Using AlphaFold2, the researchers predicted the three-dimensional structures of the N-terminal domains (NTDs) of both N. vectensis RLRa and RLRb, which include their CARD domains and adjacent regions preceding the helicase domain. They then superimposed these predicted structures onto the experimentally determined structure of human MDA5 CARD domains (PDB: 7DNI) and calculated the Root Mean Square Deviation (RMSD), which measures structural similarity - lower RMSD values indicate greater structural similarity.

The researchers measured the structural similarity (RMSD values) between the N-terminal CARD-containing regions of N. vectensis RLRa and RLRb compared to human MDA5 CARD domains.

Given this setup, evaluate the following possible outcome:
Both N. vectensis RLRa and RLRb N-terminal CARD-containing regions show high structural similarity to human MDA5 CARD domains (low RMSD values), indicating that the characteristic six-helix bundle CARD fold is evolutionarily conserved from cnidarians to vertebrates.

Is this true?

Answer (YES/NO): NO